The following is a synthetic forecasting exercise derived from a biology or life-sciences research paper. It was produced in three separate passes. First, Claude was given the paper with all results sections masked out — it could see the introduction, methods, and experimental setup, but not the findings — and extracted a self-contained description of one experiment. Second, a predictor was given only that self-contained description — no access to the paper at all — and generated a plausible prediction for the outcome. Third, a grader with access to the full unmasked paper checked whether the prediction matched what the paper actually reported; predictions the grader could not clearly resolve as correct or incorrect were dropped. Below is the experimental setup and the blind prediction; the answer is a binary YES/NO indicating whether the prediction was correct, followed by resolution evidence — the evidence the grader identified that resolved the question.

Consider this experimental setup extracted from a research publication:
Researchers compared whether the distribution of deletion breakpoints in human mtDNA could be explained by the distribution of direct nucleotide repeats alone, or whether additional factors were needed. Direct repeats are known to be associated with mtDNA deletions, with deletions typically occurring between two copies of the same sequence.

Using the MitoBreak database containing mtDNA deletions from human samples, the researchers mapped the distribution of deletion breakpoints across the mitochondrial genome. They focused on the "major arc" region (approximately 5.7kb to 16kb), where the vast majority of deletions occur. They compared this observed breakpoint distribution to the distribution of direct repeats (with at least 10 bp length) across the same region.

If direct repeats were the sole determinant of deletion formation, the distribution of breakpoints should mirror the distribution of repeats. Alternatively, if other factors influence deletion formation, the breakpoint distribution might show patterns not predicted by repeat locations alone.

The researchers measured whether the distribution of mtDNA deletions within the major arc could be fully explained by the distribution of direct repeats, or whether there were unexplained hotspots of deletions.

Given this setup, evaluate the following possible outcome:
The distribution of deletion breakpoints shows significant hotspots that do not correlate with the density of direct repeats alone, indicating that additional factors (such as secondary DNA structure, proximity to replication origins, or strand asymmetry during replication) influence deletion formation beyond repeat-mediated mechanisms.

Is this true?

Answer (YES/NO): YES